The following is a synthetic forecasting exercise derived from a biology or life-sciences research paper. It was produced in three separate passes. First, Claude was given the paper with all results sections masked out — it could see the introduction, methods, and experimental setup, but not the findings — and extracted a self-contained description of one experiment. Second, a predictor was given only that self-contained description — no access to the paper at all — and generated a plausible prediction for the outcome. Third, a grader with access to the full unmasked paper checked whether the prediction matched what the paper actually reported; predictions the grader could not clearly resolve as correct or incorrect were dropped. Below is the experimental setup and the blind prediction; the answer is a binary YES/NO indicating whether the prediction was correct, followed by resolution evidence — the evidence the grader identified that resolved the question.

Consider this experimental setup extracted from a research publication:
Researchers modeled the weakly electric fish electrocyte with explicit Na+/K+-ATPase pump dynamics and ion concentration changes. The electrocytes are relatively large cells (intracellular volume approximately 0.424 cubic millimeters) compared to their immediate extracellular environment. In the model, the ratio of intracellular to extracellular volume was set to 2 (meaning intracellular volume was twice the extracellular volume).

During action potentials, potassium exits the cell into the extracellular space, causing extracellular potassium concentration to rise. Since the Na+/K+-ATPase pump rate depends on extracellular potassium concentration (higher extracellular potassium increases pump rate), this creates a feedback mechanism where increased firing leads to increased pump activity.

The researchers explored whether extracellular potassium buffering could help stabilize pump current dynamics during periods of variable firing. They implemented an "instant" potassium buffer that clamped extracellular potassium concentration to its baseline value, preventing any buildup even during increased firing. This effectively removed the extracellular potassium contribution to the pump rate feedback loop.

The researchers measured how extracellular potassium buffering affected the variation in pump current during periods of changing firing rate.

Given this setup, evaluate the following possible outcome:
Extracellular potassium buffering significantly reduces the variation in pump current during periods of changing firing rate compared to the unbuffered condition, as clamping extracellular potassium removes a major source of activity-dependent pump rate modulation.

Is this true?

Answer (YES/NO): YES